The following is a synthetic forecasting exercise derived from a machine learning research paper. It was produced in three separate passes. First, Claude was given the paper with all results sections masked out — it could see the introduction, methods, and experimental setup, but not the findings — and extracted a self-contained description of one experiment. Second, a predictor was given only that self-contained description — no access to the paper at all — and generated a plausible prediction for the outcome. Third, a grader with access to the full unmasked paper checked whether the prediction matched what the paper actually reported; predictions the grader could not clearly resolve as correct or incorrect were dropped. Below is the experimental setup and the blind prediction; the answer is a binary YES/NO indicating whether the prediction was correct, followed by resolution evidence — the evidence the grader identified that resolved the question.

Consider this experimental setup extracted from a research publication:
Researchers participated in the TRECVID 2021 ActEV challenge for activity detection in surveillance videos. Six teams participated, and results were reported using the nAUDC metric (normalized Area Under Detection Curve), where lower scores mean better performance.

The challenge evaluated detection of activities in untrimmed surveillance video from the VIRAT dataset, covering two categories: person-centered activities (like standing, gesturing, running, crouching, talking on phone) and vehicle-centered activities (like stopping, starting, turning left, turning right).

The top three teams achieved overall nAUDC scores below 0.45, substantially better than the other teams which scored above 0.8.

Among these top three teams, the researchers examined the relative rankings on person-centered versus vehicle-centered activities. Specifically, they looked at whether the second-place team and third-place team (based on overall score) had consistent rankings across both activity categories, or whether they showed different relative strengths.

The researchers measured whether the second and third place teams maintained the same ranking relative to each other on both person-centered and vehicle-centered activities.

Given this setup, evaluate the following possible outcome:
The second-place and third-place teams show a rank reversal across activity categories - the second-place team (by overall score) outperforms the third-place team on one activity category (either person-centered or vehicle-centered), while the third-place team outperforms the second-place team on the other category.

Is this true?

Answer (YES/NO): YES